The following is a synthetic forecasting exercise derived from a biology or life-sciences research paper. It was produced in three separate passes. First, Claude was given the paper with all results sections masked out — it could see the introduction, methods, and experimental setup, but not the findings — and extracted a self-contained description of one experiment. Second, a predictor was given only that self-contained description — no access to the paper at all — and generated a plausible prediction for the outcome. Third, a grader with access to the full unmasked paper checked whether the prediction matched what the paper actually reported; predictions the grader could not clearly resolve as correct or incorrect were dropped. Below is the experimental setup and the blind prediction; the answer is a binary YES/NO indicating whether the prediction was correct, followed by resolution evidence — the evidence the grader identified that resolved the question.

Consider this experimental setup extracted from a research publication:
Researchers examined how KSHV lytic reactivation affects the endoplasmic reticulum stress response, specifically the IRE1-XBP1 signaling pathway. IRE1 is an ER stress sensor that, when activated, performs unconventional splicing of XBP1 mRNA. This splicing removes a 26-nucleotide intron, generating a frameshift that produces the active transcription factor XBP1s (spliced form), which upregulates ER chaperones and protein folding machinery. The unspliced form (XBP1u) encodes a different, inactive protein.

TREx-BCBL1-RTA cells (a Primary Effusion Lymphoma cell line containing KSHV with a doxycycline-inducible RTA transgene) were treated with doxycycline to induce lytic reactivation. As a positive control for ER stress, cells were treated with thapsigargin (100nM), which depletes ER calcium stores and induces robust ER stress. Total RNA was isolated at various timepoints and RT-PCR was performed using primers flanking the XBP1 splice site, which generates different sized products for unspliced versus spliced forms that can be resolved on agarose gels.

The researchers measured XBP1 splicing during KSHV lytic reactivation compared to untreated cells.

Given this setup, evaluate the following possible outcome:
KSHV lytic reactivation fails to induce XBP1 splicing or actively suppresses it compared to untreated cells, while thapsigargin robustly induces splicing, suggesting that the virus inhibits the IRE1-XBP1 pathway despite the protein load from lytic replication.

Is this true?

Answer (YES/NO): YES